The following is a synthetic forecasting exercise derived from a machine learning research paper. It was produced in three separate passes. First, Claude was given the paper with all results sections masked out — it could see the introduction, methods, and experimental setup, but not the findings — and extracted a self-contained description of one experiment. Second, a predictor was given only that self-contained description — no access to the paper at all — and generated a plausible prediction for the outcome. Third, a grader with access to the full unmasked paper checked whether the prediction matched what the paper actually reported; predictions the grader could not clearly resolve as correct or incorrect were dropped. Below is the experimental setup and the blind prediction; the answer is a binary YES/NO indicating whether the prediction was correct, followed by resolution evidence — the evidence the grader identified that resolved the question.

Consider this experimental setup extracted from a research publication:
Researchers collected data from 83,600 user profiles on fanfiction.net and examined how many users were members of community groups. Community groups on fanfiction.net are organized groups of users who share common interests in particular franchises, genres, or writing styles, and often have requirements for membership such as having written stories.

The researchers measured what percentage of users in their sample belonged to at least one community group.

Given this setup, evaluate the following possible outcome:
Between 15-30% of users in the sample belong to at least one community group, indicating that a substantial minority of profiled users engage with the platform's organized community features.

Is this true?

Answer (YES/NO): NO